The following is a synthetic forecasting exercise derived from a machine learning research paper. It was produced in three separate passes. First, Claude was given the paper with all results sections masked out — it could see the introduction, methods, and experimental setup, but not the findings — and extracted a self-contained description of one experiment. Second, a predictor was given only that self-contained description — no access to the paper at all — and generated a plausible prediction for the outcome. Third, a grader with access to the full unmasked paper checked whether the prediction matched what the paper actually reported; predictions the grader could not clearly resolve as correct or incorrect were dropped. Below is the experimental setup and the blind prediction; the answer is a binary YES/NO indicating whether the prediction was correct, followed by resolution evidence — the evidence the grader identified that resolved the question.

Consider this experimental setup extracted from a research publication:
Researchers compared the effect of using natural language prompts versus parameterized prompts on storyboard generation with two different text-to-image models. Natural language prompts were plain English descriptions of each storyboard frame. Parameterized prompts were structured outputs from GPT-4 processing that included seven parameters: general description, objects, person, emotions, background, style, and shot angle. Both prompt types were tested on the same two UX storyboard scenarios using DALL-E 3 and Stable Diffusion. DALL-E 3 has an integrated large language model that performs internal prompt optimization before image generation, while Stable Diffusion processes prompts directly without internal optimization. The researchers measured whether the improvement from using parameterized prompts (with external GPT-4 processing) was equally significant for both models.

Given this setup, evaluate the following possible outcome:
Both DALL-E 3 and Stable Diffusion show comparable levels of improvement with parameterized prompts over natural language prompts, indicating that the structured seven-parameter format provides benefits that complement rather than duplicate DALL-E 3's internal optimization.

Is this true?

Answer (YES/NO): NO